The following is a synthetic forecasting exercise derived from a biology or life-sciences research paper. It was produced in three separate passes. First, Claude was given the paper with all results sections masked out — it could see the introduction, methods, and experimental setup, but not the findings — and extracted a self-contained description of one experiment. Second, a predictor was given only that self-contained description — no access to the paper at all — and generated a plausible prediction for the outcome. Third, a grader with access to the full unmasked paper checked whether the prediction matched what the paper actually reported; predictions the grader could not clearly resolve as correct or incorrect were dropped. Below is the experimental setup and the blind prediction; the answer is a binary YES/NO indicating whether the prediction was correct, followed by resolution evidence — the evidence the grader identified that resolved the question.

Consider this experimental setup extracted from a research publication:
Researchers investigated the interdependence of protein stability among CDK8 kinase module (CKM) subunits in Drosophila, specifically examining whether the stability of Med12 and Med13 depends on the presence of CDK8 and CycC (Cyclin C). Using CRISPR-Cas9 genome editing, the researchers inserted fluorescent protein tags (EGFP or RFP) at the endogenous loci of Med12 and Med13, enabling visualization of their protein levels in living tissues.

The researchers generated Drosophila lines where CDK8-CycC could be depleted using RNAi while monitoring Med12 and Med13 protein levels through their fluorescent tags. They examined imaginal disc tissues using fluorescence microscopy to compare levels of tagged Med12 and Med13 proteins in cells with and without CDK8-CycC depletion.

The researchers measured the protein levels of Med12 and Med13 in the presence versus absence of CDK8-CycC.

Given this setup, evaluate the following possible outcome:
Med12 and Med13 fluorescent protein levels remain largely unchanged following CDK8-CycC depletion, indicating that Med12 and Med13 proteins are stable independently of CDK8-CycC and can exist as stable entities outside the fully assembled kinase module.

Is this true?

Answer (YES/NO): YES